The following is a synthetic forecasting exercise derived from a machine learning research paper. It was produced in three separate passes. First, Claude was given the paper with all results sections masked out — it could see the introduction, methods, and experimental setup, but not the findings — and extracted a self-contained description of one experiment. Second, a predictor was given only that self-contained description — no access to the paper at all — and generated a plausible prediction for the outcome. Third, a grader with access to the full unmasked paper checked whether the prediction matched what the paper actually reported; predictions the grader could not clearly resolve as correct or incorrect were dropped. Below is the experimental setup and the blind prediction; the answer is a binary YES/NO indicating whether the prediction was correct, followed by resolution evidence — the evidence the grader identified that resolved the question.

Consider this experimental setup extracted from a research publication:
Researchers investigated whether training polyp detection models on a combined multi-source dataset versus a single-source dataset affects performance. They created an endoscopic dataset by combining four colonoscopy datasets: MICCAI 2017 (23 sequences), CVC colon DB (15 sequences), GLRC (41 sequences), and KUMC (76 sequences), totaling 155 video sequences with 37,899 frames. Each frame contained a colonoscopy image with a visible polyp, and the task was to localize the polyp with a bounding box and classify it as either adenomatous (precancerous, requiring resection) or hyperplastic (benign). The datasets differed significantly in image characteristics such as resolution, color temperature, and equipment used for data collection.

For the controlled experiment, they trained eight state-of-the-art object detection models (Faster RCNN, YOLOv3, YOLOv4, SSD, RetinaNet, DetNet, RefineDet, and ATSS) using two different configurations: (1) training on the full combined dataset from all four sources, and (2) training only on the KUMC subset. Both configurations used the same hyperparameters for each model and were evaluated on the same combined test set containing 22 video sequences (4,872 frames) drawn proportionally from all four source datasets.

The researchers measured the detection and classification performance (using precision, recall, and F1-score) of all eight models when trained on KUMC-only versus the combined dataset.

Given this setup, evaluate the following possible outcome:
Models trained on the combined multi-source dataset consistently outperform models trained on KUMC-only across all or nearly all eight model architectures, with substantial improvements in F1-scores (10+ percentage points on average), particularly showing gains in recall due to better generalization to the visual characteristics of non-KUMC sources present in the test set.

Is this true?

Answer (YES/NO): NO